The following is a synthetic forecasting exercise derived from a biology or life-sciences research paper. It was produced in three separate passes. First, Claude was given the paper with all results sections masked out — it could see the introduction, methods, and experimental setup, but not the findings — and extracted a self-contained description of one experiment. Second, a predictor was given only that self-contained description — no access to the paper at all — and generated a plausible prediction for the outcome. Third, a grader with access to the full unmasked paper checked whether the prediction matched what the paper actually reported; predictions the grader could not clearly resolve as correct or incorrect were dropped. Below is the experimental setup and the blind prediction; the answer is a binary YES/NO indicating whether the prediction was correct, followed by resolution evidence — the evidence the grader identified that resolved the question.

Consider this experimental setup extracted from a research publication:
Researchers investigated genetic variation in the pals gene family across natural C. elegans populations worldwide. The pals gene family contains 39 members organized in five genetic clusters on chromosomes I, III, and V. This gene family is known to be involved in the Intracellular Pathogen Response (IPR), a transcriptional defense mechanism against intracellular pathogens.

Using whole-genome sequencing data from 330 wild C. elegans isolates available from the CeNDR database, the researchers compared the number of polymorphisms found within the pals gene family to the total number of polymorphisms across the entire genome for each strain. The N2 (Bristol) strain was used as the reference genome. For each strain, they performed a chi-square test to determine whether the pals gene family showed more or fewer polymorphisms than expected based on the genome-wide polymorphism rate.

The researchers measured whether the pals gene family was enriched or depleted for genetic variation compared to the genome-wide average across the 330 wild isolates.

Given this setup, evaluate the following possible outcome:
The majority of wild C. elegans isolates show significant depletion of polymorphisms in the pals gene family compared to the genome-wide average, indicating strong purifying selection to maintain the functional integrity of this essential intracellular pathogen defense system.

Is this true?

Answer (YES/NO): NO